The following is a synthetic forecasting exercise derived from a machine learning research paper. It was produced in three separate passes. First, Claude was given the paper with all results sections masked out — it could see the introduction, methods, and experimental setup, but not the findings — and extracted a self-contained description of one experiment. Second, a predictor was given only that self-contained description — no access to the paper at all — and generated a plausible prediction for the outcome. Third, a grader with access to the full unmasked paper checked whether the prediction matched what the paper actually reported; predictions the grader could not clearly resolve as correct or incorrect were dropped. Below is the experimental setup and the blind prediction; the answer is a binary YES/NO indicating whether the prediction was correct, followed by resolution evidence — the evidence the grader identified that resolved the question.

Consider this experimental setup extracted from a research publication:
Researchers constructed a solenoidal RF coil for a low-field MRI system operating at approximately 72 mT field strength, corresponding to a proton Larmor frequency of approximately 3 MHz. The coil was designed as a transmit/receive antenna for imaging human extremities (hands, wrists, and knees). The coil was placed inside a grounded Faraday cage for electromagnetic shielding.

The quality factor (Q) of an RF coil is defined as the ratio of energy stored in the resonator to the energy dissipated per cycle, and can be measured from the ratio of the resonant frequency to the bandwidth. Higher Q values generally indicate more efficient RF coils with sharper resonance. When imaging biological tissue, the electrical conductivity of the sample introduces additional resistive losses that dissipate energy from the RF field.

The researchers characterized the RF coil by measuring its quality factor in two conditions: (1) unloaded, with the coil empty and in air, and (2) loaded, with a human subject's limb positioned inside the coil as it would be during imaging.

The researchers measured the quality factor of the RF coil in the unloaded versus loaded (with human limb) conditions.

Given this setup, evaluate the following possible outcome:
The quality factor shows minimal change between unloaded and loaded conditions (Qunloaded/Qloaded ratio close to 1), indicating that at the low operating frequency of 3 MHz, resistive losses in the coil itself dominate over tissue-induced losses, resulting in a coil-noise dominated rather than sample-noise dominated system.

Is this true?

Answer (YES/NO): YES